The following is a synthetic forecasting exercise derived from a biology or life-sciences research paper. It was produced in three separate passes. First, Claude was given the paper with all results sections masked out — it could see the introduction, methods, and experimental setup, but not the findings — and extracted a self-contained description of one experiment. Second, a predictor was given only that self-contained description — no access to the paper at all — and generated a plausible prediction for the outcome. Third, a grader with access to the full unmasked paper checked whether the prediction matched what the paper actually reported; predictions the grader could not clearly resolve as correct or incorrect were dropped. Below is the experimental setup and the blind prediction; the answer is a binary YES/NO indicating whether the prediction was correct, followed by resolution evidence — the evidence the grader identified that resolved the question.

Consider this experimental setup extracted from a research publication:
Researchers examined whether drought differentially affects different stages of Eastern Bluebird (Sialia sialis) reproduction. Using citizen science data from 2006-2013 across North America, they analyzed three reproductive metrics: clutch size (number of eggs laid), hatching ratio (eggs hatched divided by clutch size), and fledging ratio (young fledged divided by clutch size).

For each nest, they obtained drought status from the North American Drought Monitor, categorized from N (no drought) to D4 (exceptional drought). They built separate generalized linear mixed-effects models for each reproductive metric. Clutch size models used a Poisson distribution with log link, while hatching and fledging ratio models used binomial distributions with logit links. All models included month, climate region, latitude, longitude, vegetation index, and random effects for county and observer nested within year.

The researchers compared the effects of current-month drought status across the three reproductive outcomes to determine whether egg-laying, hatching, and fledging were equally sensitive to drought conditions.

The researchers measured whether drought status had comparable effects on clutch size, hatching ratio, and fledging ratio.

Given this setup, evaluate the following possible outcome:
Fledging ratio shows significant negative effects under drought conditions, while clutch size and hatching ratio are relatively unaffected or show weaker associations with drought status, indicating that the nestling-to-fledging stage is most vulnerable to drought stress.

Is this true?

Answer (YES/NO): NO